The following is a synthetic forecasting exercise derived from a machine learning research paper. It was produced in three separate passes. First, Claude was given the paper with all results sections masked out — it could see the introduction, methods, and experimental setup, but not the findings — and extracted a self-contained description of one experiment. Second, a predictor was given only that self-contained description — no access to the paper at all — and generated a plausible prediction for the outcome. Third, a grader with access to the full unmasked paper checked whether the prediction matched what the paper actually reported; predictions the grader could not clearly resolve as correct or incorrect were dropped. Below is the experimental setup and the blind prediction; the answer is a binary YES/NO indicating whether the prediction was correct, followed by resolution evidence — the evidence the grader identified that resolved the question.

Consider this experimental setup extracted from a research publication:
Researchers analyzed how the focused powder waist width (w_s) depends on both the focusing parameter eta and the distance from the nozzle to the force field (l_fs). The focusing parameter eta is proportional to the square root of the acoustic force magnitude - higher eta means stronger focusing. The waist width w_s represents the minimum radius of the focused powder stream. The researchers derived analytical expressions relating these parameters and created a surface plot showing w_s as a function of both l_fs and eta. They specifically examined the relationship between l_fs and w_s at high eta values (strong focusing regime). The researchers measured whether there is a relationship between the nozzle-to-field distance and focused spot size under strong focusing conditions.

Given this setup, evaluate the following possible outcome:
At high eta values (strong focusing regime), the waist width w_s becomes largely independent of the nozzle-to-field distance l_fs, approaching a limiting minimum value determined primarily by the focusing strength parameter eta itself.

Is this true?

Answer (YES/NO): NO